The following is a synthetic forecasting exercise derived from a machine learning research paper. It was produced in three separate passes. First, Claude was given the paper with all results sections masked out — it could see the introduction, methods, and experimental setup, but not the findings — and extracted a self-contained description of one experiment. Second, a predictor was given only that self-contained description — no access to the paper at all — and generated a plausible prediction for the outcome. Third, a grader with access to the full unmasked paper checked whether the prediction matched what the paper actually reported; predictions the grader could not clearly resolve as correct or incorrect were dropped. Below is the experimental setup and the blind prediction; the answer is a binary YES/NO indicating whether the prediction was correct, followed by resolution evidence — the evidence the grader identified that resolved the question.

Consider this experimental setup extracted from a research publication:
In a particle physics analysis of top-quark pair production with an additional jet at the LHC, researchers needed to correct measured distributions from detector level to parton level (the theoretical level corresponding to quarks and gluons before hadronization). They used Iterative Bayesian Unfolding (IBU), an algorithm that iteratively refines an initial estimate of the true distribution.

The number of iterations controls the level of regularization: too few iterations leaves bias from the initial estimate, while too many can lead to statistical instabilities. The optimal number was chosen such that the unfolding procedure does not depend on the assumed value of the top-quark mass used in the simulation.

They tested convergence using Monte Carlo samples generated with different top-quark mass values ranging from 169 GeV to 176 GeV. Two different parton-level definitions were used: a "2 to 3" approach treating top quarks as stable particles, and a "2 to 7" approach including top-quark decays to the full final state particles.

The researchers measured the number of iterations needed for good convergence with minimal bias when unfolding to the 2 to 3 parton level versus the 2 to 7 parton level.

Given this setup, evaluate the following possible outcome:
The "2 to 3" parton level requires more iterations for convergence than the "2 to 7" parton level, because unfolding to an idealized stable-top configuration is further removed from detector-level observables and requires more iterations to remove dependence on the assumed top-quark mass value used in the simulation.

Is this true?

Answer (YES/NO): YES